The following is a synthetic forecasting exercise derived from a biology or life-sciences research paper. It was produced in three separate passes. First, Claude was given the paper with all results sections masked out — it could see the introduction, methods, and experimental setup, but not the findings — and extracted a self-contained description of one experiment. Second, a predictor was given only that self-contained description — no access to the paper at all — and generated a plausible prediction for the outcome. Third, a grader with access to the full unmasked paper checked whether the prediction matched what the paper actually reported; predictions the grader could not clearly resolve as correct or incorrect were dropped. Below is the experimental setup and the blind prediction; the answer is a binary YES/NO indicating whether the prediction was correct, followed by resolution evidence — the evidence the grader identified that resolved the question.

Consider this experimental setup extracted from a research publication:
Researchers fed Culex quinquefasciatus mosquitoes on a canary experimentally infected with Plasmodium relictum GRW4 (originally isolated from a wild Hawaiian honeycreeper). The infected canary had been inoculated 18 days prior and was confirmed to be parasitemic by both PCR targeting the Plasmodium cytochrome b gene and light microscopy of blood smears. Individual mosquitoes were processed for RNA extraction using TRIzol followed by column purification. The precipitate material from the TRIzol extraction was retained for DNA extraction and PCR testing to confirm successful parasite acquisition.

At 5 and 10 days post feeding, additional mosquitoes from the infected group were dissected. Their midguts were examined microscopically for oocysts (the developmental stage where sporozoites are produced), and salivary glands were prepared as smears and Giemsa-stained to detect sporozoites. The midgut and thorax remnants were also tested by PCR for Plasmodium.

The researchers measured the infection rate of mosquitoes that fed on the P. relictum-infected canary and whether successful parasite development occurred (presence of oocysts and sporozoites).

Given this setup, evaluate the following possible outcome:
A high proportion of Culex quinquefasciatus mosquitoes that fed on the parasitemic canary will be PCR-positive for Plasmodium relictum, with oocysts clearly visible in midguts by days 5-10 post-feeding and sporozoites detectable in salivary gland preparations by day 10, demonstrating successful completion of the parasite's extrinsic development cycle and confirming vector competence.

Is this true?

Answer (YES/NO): YES